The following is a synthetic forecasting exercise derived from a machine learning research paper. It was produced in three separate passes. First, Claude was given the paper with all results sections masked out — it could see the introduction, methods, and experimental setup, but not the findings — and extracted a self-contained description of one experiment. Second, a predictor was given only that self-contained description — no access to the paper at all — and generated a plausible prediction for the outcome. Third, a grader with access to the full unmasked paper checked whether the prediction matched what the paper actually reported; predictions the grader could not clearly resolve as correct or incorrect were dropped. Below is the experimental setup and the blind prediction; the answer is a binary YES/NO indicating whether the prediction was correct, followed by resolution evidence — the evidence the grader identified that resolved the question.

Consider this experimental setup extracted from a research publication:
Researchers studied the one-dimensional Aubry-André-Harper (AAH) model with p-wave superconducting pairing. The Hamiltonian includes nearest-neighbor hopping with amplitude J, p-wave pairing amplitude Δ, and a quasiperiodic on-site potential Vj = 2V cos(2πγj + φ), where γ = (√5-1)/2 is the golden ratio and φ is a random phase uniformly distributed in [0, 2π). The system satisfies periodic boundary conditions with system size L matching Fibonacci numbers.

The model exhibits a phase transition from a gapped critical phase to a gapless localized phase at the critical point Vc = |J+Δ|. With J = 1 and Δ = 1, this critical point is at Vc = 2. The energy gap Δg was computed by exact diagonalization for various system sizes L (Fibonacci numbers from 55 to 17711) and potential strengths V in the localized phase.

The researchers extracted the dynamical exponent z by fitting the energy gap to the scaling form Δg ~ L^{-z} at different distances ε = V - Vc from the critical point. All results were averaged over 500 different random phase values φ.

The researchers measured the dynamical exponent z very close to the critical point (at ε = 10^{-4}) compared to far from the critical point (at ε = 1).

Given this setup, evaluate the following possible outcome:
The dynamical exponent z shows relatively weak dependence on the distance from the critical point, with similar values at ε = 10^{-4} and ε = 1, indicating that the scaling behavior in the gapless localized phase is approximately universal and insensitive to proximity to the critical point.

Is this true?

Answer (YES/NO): NO